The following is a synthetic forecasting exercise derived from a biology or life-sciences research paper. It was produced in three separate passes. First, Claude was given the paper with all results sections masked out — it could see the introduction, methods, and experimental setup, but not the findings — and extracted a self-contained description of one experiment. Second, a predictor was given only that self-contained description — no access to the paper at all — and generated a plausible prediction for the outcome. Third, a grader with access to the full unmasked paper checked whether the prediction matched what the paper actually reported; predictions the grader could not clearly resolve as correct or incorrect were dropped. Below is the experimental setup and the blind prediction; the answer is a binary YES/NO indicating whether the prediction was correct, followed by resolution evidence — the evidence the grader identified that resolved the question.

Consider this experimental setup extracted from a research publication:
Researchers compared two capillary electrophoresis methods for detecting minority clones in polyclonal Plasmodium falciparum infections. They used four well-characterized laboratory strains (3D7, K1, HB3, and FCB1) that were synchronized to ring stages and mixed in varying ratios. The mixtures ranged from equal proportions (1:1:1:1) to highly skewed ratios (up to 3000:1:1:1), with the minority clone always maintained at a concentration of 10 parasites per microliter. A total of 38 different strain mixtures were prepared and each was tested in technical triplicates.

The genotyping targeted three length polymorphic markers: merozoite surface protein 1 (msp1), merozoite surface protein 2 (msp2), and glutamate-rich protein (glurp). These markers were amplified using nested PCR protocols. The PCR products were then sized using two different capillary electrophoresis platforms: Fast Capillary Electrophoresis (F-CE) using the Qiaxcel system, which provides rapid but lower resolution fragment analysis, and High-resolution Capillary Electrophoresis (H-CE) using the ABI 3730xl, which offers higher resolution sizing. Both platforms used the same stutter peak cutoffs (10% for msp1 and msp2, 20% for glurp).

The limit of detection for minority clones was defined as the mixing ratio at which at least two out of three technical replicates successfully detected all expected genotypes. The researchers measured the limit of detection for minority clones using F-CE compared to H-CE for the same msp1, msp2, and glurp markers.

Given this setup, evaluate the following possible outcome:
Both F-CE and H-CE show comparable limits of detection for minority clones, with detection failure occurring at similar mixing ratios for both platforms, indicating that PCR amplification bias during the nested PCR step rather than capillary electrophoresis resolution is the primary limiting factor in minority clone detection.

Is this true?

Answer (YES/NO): NO